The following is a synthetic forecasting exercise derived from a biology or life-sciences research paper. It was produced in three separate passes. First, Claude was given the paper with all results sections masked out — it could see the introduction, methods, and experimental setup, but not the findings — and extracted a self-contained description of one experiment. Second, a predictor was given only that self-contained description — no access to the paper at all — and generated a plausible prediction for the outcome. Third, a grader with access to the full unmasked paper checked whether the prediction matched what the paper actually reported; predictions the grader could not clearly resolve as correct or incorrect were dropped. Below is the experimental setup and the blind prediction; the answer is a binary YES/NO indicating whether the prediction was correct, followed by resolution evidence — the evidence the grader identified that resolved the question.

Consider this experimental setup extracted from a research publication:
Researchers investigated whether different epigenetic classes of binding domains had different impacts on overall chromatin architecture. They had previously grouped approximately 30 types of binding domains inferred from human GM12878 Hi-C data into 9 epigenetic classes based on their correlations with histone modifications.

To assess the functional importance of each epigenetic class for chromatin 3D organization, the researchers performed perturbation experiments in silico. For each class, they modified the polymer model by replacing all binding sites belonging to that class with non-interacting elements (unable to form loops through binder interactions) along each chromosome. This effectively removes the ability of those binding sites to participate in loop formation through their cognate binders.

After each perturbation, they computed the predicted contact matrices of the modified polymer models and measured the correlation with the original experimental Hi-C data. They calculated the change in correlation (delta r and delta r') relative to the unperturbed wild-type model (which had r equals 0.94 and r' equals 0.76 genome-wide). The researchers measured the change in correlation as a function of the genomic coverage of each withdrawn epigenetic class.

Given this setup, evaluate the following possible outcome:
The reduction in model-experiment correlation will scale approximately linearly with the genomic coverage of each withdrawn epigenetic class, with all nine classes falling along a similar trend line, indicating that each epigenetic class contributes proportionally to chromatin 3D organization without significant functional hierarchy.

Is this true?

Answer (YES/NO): YES